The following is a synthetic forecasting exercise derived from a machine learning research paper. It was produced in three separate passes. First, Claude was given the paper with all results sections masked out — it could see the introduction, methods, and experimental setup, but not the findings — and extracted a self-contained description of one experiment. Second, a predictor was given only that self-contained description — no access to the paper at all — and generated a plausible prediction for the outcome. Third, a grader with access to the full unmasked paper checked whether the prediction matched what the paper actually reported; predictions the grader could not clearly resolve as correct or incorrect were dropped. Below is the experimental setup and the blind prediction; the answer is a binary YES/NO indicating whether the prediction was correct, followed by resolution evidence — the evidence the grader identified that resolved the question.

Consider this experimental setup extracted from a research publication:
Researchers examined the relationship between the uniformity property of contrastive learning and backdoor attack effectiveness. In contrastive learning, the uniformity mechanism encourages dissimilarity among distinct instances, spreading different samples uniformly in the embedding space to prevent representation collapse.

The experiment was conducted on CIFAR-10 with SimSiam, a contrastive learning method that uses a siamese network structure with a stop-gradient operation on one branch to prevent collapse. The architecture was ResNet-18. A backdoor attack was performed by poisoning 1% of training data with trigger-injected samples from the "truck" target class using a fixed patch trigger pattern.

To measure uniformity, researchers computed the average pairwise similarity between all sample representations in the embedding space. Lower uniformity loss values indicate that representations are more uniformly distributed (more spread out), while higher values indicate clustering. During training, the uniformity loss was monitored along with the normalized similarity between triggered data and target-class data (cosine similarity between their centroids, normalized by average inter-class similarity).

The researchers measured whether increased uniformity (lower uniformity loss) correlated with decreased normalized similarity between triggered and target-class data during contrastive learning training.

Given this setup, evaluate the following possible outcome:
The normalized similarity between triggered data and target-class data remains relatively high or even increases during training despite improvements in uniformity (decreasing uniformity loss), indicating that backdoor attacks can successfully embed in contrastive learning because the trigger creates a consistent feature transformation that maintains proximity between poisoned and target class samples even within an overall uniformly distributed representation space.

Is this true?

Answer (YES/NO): NO